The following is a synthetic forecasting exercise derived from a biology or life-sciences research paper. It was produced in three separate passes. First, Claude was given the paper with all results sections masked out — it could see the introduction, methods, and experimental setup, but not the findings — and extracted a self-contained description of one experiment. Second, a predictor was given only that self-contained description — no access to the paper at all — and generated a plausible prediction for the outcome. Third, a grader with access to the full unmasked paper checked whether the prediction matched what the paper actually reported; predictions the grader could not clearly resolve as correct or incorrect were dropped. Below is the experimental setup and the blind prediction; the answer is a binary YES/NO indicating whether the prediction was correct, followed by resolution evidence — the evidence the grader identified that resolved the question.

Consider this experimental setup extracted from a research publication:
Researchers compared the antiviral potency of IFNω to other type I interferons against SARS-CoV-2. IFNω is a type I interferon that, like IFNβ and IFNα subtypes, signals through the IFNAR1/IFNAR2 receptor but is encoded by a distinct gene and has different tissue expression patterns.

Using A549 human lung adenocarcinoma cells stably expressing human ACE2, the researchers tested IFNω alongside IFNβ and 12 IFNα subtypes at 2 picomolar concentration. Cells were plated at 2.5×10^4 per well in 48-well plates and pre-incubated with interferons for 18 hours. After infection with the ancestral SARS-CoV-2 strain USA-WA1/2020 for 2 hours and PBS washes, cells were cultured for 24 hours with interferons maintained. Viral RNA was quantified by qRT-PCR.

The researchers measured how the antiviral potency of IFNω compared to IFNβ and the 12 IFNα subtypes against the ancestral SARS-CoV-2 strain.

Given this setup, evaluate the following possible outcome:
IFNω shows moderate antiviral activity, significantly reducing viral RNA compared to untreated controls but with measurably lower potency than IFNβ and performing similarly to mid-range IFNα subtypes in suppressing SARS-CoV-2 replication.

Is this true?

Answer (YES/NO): NO